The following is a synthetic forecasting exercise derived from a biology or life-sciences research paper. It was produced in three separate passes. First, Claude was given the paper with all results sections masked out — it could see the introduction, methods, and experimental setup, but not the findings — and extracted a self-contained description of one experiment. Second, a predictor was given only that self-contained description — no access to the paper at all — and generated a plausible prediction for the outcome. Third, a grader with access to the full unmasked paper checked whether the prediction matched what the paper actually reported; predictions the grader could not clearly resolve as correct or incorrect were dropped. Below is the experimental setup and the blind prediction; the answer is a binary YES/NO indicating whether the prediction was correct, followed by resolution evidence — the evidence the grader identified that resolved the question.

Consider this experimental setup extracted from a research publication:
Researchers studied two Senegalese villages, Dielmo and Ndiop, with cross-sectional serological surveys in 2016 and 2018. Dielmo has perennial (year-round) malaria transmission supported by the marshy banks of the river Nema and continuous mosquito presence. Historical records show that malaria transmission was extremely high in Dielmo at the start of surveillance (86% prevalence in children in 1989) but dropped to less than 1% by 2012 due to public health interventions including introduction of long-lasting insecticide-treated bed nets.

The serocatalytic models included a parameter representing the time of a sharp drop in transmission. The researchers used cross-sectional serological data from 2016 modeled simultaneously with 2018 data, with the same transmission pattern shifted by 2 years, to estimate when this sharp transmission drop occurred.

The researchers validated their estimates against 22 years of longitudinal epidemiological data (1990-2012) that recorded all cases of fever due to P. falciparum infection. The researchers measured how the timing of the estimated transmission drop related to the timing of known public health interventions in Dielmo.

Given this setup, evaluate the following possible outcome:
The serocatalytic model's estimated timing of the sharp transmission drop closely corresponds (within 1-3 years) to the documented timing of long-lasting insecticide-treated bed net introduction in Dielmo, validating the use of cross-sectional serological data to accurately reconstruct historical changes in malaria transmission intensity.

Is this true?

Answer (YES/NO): NO